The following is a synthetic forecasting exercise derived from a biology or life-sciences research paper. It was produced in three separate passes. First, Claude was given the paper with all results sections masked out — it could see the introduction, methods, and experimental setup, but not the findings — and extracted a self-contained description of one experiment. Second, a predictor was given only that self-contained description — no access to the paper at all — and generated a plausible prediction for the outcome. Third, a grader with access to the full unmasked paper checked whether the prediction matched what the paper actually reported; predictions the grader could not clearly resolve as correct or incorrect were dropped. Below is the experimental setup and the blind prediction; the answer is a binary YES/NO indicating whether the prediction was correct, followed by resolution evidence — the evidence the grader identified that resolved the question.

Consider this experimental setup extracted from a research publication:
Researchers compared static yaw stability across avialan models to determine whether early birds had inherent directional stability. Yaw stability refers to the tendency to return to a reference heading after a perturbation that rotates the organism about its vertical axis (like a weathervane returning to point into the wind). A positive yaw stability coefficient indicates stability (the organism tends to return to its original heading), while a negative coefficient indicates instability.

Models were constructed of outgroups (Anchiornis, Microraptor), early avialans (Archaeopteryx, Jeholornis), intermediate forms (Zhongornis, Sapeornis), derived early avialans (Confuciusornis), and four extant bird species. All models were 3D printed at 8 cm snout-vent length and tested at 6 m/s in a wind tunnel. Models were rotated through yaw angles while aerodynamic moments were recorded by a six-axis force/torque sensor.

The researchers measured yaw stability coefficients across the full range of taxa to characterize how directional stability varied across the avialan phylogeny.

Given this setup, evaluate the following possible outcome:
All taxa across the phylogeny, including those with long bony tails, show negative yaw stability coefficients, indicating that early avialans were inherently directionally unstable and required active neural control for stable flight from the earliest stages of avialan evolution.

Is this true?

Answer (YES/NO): NO